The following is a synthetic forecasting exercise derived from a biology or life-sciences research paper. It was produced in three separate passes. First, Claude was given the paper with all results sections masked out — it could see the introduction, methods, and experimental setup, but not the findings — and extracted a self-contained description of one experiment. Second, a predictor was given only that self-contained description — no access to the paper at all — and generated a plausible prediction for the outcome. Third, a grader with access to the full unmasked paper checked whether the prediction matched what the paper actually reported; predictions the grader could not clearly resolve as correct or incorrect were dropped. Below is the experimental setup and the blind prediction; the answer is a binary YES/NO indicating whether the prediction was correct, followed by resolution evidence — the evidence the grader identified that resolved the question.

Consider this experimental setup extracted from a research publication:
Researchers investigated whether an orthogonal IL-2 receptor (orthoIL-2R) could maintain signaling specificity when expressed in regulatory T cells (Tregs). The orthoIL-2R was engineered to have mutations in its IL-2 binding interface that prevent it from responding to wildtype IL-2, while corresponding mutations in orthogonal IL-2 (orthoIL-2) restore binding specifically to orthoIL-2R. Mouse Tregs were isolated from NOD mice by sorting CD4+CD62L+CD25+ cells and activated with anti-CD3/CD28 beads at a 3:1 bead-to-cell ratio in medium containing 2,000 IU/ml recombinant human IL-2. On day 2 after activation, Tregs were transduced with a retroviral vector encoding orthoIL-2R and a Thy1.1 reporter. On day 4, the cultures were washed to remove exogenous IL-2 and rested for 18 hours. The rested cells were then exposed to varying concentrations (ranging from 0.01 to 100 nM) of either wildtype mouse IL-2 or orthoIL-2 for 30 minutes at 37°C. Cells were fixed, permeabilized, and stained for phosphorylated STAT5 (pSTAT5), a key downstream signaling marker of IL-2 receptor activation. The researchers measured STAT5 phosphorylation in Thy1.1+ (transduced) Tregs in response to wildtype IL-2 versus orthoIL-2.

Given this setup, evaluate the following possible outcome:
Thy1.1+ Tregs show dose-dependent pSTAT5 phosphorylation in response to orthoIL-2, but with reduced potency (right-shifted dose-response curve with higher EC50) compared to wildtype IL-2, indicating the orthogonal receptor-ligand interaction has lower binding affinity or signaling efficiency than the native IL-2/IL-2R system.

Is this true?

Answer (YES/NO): YES